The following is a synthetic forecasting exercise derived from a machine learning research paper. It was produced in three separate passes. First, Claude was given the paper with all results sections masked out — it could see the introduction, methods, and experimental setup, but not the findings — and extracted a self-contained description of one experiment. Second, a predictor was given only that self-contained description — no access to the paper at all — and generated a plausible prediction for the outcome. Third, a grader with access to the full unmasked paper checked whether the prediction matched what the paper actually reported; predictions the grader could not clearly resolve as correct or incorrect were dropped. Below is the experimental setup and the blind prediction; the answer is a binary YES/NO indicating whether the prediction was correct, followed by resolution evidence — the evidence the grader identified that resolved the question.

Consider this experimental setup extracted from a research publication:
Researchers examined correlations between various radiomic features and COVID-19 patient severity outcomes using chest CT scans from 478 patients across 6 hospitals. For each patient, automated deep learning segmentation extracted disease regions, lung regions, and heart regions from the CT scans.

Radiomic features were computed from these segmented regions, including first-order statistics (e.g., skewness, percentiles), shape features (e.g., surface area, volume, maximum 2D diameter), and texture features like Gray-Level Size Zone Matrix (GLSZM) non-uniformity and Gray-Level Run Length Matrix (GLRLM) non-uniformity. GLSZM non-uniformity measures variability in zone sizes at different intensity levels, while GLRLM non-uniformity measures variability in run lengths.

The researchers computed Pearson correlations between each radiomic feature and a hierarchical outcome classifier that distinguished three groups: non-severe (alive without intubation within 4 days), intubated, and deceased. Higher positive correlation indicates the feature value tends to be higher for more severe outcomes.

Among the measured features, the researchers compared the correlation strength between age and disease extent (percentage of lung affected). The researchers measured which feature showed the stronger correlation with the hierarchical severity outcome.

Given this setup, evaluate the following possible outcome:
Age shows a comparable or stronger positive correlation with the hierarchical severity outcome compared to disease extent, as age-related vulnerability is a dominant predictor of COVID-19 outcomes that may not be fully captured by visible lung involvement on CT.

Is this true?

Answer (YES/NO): NO